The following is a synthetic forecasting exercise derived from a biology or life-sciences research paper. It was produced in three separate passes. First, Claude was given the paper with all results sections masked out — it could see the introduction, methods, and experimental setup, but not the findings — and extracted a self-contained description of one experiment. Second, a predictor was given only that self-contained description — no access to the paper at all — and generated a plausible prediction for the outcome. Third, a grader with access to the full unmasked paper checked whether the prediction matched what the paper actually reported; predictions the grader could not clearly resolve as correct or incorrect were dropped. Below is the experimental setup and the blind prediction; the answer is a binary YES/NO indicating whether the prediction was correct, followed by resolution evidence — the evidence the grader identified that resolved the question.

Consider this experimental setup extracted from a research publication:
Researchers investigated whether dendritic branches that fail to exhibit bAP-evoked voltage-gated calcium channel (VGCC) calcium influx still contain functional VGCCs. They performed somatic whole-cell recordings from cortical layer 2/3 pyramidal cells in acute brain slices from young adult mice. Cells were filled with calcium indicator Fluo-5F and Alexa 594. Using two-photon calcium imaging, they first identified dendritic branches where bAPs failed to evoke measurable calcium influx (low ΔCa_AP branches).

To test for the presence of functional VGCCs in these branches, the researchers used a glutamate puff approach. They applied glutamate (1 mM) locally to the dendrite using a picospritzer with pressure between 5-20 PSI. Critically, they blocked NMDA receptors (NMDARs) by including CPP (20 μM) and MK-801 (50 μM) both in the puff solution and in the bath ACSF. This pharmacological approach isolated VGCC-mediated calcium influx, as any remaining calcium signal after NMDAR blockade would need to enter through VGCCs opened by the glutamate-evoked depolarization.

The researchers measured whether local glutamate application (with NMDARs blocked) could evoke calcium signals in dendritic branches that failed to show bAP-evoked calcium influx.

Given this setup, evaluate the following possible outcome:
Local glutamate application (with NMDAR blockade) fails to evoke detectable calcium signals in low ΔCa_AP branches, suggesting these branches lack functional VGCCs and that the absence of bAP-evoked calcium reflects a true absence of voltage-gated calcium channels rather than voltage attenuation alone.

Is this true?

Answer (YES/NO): NO